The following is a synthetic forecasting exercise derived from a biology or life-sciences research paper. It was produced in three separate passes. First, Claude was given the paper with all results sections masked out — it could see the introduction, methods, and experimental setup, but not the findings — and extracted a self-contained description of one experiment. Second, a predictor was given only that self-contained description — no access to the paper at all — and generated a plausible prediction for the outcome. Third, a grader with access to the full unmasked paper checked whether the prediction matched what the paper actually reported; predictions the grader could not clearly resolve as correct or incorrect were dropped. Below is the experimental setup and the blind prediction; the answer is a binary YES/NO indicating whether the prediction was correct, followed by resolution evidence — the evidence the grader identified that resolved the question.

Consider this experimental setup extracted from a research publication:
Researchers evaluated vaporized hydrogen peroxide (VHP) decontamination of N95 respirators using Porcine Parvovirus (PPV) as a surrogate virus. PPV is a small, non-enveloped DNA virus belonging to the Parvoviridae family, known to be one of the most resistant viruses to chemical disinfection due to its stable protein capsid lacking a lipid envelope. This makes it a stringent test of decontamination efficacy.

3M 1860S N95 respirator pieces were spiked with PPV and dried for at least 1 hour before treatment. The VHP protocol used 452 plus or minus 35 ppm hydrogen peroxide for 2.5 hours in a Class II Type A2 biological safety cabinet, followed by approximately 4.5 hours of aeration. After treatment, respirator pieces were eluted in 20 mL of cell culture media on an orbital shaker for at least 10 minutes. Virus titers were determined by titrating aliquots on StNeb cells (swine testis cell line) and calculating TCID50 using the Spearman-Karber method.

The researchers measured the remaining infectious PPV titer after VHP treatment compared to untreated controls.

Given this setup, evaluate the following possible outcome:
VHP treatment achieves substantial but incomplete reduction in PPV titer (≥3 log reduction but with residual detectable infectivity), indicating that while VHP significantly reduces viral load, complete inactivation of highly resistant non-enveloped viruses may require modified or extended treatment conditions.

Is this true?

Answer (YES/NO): YES